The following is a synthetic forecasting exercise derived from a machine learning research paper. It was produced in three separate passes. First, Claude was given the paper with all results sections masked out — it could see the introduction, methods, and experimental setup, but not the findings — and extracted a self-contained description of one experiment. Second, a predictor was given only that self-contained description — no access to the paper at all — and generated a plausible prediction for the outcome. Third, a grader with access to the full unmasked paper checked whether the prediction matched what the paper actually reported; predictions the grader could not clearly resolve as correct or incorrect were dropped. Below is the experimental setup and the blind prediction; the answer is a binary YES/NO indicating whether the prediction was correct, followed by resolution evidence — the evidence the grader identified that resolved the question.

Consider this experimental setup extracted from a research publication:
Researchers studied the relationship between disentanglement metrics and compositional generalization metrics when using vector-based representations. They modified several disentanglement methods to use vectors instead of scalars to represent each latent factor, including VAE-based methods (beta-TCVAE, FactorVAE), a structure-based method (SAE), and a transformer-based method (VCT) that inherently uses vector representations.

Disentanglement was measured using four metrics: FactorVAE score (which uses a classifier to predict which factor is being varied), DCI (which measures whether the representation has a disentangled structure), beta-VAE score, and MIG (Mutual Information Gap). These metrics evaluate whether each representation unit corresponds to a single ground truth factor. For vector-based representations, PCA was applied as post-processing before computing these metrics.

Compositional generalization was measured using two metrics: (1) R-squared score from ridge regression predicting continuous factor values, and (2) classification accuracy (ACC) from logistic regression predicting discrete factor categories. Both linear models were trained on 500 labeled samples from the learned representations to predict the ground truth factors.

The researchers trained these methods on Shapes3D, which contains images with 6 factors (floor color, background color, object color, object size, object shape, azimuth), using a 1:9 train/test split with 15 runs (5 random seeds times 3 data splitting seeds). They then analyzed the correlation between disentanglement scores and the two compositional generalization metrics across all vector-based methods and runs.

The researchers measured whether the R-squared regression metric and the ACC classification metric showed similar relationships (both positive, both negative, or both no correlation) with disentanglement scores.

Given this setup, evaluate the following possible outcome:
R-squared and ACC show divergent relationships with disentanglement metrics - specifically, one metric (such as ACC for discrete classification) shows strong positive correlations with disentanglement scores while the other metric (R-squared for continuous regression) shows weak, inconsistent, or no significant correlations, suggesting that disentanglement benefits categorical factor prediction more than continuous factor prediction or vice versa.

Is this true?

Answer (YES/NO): YES